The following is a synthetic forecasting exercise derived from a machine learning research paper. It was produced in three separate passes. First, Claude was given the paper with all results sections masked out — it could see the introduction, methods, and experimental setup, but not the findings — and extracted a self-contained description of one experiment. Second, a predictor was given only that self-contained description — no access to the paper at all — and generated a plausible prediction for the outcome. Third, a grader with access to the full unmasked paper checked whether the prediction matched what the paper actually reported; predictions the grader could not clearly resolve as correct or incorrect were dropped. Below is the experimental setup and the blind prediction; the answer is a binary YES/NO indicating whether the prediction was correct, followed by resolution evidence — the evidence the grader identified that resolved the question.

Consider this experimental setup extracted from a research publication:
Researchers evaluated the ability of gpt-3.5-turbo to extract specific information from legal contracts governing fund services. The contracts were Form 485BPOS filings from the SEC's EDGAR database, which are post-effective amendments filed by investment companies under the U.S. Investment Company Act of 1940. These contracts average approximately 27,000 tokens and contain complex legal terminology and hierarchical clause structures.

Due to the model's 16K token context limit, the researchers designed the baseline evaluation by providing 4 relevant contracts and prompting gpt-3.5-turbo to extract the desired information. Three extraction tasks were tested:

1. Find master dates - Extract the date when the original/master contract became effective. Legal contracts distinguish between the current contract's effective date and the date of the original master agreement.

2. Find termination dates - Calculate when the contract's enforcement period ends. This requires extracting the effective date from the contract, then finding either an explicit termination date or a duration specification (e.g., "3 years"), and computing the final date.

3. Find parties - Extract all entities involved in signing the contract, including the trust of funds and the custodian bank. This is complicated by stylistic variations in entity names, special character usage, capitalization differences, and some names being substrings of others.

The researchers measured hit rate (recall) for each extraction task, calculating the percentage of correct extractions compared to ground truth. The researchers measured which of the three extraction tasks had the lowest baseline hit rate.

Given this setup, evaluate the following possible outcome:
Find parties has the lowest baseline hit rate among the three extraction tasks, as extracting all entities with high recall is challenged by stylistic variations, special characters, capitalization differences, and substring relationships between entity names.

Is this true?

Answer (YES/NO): NO